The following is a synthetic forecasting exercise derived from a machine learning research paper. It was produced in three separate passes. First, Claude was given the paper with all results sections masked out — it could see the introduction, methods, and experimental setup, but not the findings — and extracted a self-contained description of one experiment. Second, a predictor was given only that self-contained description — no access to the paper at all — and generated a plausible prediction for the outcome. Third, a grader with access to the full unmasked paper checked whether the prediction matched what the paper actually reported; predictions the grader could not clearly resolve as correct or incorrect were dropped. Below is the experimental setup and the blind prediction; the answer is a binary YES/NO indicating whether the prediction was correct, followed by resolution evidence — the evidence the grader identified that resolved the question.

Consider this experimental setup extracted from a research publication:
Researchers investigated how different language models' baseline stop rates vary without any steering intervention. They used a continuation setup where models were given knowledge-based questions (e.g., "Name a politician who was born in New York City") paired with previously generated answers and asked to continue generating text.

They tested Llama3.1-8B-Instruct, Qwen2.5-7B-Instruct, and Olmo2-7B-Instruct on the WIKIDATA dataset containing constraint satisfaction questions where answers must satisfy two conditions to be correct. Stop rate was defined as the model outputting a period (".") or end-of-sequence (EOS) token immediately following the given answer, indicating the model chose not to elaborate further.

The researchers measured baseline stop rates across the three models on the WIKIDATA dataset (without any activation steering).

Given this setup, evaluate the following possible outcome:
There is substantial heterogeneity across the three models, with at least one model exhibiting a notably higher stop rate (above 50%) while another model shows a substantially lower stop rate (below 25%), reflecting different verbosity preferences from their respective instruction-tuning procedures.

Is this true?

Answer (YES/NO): YES